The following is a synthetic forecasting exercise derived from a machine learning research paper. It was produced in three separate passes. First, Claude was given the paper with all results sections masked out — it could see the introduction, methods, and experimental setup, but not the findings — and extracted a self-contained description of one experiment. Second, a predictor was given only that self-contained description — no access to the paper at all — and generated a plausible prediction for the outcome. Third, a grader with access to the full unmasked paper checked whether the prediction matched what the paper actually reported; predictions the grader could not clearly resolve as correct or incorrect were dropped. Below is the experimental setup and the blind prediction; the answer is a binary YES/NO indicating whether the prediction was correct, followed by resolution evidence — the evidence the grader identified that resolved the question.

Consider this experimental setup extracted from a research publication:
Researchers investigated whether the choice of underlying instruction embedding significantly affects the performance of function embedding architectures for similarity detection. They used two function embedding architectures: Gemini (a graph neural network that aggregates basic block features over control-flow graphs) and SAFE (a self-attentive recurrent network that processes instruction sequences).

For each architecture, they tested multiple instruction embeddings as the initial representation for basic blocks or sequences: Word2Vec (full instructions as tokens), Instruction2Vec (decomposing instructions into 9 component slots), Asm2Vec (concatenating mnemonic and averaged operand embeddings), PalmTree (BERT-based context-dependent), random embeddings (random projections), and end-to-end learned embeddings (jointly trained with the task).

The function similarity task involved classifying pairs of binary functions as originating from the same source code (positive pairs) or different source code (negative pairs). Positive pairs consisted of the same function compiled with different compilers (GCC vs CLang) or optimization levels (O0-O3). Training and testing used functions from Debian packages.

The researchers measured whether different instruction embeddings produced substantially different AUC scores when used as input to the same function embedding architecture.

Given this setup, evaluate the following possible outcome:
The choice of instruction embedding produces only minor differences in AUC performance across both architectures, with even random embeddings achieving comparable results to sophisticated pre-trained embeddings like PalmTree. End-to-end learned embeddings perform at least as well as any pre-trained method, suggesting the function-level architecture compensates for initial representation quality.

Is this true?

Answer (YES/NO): NO